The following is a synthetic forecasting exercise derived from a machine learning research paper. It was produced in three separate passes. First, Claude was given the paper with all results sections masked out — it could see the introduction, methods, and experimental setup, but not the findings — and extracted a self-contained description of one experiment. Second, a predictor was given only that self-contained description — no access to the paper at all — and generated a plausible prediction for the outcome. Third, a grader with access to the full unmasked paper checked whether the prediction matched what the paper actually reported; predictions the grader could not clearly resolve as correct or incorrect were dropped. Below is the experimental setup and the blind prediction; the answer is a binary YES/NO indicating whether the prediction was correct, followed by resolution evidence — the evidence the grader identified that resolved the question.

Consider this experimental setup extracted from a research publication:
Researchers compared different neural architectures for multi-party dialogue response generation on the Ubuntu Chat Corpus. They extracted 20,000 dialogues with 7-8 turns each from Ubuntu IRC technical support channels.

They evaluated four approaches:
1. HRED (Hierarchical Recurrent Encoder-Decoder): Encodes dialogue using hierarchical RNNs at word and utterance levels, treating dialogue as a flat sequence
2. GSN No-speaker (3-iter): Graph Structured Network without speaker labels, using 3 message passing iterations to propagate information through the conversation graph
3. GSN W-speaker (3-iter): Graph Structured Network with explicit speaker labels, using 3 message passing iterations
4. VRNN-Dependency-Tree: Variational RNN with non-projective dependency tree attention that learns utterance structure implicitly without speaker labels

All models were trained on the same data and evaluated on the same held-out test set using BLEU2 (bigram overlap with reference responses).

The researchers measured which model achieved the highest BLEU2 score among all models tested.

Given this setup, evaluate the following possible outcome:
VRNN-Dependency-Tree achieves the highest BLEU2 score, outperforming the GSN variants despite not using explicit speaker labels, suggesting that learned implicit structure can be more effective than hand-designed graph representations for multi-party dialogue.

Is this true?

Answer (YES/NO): NO